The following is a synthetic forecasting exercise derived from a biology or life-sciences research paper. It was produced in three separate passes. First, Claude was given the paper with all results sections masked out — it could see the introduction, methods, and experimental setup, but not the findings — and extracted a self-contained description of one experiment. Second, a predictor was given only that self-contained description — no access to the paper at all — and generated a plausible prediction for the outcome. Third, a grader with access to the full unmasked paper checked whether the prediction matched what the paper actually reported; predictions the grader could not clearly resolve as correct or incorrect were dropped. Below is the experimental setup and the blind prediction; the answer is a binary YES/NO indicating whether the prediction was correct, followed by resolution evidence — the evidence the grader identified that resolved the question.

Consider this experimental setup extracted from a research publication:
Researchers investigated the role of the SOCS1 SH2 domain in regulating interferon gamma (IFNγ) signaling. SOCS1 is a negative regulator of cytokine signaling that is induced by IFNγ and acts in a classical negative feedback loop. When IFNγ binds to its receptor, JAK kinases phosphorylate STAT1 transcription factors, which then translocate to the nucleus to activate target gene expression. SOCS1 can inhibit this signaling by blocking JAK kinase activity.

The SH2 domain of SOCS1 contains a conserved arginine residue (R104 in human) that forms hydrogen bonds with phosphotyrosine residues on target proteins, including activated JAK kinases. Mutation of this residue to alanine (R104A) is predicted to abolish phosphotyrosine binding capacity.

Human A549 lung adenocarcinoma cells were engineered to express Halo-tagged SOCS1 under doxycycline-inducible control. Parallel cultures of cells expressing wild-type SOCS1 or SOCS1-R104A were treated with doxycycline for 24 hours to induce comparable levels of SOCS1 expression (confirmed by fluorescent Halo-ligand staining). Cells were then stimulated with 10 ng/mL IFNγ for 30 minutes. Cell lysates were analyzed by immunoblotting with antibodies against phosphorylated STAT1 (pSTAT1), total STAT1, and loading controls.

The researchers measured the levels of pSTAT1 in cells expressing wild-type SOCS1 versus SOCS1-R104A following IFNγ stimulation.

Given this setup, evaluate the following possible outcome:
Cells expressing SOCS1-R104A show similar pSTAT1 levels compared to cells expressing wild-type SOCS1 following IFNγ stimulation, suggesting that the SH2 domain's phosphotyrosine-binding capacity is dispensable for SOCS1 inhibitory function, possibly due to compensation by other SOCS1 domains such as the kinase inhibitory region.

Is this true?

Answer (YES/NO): NO